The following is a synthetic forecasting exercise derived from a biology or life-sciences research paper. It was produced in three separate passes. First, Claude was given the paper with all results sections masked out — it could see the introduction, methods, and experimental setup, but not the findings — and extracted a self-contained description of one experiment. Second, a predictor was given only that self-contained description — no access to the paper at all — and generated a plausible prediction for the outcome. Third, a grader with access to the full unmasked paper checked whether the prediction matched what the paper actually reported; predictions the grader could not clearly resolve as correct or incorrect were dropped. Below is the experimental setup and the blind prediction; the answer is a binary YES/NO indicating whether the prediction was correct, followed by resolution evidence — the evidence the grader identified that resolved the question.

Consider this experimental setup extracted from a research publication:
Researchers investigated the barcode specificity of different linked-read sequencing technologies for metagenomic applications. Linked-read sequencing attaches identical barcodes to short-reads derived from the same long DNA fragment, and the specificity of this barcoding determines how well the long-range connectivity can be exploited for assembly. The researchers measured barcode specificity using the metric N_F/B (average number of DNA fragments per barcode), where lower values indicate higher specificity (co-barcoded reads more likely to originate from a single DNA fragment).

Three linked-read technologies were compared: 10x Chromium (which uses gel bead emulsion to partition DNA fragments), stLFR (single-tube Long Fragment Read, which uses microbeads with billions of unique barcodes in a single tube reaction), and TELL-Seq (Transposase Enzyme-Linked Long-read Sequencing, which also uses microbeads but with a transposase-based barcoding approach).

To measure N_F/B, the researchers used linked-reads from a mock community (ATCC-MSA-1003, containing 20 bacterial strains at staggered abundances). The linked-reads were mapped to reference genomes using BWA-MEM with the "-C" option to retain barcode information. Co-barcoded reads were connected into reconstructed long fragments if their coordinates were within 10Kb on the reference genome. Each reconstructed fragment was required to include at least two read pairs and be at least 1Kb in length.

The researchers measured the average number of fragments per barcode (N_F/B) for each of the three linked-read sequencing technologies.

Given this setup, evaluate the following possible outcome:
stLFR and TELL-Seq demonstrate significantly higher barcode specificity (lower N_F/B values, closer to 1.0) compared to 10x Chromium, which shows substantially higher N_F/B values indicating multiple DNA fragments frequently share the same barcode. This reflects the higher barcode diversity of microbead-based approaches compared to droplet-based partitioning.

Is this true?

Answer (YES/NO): YES